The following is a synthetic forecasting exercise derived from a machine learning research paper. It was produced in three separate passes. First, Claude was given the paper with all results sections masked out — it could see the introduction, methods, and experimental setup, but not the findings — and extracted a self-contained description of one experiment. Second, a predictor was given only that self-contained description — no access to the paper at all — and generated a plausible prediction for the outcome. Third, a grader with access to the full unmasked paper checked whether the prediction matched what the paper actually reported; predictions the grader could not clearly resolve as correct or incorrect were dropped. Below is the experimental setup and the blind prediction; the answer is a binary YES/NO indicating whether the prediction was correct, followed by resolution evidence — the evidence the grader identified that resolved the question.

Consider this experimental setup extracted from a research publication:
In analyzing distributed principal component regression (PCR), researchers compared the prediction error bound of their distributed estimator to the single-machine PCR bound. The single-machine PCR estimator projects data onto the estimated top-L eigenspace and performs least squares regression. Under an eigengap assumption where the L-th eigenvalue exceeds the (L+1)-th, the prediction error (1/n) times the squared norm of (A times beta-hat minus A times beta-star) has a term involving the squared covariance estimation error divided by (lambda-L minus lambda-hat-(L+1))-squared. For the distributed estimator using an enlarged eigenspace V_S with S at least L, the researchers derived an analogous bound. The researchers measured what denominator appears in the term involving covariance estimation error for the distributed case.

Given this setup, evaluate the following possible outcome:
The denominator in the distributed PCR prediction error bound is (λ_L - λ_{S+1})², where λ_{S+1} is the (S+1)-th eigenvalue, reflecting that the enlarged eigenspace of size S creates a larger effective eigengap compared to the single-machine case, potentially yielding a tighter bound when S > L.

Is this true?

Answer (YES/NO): NO